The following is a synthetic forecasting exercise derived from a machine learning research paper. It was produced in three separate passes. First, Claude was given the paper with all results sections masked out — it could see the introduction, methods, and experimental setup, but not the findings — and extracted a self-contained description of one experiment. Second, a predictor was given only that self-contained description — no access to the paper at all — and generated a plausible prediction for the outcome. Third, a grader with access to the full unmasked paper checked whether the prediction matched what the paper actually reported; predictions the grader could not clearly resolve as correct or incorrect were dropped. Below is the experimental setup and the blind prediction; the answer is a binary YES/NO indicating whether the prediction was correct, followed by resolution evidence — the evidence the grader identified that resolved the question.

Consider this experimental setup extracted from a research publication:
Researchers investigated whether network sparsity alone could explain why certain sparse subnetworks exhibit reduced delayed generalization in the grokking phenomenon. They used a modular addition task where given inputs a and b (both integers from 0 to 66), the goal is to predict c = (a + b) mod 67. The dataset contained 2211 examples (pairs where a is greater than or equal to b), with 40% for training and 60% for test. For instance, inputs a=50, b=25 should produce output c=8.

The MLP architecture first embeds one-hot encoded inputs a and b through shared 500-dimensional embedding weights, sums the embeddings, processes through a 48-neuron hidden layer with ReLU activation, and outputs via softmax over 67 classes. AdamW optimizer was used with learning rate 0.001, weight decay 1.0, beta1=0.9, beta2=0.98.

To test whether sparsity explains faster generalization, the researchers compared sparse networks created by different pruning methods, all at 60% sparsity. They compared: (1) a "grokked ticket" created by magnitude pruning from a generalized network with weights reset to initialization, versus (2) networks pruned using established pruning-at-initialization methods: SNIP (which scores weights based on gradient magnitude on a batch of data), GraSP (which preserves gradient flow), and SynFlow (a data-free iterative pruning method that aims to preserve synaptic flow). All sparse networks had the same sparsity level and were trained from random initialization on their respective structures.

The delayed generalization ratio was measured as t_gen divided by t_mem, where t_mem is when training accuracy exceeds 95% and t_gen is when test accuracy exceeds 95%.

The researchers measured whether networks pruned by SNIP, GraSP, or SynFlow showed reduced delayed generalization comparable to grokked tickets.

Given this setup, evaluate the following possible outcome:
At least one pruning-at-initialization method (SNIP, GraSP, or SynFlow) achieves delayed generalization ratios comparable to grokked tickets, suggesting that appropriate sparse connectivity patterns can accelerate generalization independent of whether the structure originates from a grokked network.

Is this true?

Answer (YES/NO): NO